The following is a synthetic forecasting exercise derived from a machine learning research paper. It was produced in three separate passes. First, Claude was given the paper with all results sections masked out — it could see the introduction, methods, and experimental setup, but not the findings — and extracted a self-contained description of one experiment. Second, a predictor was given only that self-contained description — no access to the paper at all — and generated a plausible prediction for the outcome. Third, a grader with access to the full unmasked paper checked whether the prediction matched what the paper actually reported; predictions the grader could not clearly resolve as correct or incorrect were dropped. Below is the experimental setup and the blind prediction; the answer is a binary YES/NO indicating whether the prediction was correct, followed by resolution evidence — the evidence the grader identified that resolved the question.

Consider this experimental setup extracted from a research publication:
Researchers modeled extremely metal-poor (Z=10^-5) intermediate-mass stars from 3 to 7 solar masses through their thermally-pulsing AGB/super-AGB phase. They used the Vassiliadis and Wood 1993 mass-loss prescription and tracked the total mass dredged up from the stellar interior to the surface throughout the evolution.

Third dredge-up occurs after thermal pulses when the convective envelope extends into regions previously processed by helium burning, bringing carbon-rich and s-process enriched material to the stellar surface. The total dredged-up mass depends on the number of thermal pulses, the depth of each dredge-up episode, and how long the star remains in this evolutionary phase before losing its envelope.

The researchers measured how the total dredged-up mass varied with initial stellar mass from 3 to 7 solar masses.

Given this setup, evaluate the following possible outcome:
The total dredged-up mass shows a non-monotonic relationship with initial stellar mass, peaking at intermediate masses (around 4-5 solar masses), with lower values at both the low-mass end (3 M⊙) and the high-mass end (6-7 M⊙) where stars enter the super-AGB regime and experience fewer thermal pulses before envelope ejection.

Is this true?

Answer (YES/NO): NO